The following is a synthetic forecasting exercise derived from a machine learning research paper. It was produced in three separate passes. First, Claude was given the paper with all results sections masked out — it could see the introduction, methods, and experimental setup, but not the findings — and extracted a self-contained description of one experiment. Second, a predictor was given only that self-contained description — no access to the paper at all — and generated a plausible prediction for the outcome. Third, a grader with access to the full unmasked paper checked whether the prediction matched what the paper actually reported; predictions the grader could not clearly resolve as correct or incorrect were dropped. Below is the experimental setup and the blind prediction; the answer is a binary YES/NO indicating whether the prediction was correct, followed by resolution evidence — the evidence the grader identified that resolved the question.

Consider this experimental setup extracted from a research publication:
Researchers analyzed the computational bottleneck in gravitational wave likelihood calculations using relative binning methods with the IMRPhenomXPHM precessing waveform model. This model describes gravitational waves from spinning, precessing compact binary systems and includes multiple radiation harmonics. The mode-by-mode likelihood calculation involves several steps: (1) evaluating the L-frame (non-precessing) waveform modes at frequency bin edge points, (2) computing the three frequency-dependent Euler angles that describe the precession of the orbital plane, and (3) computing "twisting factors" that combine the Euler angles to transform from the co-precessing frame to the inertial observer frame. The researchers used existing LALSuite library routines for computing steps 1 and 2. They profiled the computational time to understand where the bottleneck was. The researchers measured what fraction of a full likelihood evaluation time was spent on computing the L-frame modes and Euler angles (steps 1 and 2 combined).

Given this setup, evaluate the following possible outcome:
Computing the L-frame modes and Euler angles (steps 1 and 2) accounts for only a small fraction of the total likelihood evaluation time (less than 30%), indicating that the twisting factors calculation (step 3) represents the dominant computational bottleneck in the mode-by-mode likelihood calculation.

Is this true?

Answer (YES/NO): NO